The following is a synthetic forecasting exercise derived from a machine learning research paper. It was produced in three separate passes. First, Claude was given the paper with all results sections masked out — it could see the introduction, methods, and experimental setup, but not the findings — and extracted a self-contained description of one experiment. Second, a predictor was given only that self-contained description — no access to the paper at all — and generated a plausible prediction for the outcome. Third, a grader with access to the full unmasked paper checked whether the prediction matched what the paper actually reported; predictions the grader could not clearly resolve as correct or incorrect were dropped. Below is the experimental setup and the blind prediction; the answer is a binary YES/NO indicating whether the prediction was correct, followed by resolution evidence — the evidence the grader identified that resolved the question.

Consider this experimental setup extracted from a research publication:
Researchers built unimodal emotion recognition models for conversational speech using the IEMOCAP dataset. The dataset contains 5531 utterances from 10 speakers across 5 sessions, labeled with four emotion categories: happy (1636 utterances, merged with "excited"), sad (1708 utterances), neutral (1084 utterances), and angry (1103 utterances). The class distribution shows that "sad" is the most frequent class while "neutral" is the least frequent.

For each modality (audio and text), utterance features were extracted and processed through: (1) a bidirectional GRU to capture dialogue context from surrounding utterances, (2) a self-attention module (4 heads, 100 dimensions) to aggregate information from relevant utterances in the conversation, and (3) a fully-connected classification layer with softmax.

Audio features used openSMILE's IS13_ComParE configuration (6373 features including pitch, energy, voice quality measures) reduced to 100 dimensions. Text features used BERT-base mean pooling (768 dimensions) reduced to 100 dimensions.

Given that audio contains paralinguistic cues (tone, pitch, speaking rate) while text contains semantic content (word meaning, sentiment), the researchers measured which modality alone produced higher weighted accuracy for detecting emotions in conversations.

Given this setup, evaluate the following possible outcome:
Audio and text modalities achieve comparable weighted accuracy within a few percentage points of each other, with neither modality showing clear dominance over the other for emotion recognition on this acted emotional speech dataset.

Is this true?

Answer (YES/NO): NO